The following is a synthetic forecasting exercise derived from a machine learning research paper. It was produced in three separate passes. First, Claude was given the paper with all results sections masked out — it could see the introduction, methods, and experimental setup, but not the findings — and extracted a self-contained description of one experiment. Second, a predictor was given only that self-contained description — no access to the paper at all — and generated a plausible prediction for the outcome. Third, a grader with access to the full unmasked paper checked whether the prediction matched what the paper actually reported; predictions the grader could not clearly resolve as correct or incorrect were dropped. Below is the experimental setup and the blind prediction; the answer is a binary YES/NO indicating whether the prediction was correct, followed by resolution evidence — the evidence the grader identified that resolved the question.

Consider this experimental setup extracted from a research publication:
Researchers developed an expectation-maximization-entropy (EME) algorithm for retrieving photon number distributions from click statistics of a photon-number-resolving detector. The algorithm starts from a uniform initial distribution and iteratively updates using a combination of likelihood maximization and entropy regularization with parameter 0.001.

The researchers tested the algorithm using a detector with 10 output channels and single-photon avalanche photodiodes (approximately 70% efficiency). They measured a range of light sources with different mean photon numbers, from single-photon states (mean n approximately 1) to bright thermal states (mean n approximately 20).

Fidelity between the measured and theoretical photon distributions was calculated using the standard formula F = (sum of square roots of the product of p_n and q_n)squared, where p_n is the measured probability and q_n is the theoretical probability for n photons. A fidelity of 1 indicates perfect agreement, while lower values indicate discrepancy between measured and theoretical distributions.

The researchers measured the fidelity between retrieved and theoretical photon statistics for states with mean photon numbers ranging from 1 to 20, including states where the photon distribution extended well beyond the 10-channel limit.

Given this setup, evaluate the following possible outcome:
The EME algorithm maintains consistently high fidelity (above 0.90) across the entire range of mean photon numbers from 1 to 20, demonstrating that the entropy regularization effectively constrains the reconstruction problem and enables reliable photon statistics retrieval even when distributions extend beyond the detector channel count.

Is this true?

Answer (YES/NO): YES